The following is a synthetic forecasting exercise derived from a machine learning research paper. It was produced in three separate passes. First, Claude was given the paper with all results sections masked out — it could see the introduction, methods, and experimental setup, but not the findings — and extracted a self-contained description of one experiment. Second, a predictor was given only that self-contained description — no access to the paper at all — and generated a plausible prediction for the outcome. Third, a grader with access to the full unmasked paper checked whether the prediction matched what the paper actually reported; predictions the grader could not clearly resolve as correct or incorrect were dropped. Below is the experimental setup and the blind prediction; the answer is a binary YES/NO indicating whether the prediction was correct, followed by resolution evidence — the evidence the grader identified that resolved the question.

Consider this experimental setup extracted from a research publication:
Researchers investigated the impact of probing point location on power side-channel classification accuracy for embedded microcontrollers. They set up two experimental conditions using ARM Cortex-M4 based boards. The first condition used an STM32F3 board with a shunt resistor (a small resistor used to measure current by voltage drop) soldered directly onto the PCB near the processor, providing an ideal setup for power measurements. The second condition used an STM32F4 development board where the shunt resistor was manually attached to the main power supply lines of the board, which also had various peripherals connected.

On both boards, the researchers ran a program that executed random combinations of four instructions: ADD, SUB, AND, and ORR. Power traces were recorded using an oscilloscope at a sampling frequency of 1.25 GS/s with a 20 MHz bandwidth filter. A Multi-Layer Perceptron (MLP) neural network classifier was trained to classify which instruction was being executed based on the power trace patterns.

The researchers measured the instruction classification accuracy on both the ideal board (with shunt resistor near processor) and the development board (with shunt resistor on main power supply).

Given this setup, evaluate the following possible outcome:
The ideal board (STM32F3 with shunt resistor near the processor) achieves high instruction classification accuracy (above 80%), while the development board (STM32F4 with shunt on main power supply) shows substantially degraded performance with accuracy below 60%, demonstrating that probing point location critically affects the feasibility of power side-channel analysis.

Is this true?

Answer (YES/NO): YES